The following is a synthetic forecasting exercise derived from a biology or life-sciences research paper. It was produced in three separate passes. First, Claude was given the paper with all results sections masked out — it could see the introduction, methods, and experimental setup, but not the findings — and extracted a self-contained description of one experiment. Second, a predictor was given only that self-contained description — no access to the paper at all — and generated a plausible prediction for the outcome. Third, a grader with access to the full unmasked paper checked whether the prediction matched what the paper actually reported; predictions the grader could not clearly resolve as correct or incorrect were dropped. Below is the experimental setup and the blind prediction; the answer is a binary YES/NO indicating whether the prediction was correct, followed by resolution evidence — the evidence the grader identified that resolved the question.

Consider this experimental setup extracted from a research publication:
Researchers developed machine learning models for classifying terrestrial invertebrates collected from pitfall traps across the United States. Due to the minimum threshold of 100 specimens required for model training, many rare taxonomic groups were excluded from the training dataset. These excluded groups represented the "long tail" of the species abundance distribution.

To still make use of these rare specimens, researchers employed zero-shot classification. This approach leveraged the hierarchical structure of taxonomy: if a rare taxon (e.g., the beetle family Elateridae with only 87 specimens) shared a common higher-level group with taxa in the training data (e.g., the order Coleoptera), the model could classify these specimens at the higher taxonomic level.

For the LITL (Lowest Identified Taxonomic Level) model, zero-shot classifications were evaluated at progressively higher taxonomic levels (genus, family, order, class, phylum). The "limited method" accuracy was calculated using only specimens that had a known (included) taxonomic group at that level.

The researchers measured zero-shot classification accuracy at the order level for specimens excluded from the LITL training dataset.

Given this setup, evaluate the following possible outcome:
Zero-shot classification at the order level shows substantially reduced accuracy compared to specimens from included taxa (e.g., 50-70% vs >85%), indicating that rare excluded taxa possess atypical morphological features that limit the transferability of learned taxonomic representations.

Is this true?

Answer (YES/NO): NO